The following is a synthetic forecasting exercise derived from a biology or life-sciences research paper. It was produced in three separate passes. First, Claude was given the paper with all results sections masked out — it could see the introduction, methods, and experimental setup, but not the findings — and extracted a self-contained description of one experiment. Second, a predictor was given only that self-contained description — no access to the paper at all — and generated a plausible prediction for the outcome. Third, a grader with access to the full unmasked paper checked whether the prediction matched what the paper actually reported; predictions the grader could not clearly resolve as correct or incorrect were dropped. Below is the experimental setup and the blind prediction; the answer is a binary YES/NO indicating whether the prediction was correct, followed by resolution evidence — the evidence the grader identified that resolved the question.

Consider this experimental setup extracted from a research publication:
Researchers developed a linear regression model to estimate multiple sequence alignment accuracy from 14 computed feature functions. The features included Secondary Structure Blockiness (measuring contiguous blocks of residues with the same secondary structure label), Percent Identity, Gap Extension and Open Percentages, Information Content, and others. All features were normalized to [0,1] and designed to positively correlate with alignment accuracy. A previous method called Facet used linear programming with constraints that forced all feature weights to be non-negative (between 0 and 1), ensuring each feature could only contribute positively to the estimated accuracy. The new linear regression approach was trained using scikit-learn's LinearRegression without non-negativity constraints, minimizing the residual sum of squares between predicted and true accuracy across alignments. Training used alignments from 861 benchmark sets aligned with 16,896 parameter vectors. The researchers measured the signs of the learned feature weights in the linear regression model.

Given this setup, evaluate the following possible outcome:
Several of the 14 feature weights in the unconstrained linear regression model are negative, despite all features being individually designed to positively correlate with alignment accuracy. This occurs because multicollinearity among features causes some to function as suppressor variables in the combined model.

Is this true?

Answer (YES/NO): YES